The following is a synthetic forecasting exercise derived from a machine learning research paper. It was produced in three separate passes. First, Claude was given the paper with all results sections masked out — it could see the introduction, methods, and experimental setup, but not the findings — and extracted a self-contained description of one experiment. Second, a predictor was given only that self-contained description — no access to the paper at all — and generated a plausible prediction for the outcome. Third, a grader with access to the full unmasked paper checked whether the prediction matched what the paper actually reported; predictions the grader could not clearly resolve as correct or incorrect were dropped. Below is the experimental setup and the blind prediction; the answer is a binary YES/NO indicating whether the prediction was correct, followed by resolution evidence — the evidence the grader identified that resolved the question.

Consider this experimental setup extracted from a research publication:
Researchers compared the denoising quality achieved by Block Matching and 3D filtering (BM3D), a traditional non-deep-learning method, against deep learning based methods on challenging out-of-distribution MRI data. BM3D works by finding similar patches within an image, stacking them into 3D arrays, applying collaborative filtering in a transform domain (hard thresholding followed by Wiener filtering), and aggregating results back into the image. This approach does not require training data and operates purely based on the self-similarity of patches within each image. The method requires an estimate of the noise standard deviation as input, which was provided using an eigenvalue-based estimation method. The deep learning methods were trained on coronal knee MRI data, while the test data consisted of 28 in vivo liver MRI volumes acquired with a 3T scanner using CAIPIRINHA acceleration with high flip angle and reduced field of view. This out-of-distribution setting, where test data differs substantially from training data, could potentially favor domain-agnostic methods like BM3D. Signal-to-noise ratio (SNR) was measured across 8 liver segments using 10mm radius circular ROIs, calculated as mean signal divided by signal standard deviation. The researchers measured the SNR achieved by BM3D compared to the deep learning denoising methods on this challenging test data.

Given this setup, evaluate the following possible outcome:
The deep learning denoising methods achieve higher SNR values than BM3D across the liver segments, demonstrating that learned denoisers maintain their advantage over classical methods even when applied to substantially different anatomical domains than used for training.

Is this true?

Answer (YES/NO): NO